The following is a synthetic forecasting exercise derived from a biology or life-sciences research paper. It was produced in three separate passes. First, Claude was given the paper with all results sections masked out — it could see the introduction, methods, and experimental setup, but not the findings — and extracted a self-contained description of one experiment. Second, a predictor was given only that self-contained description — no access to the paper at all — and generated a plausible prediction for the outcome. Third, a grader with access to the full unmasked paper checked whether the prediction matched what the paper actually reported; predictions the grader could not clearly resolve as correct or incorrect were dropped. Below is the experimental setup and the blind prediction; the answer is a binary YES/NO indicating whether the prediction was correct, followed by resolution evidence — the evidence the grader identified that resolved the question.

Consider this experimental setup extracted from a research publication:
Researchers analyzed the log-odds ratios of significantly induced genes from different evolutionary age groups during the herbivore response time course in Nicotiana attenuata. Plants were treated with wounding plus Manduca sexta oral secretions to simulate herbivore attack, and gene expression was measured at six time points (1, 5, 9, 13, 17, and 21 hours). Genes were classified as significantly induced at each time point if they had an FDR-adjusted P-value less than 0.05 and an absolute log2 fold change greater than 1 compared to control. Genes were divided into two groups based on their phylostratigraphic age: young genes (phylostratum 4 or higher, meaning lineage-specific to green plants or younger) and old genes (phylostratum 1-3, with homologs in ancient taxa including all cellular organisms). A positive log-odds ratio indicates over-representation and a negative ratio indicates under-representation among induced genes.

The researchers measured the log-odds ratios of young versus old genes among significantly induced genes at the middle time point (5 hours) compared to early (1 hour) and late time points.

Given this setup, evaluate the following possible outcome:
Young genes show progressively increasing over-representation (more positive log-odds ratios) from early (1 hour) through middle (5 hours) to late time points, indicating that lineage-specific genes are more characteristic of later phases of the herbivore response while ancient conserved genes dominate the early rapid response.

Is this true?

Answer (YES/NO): NO